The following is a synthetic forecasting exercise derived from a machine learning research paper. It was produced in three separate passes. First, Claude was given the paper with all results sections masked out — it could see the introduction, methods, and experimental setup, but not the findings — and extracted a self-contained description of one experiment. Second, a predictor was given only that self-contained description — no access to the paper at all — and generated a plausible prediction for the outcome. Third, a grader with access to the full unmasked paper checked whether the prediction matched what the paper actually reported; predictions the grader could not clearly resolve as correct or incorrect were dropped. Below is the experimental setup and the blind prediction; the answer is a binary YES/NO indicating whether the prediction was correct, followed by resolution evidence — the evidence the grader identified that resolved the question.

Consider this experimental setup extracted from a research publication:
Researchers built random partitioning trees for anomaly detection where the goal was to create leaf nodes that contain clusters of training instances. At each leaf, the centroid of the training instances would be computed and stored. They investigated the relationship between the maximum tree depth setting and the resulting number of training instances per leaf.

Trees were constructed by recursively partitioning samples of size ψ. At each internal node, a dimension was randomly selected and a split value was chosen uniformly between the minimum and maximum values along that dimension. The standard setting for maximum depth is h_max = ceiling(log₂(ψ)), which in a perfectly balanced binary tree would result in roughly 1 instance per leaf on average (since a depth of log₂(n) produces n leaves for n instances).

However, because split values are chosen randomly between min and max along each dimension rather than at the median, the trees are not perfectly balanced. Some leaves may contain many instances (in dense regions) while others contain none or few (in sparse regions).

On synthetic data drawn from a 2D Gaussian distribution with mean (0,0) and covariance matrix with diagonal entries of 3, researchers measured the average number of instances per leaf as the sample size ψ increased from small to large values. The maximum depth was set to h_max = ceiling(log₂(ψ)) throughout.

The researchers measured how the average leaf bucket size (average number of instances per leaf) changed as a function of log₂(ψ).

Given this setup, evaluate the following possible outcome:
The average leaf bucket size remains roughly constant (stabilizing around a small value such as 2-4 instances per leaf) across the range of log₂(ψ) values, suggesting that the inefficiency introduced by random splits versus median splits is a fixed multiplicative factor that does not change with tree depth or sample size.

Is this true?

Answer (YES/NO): NO